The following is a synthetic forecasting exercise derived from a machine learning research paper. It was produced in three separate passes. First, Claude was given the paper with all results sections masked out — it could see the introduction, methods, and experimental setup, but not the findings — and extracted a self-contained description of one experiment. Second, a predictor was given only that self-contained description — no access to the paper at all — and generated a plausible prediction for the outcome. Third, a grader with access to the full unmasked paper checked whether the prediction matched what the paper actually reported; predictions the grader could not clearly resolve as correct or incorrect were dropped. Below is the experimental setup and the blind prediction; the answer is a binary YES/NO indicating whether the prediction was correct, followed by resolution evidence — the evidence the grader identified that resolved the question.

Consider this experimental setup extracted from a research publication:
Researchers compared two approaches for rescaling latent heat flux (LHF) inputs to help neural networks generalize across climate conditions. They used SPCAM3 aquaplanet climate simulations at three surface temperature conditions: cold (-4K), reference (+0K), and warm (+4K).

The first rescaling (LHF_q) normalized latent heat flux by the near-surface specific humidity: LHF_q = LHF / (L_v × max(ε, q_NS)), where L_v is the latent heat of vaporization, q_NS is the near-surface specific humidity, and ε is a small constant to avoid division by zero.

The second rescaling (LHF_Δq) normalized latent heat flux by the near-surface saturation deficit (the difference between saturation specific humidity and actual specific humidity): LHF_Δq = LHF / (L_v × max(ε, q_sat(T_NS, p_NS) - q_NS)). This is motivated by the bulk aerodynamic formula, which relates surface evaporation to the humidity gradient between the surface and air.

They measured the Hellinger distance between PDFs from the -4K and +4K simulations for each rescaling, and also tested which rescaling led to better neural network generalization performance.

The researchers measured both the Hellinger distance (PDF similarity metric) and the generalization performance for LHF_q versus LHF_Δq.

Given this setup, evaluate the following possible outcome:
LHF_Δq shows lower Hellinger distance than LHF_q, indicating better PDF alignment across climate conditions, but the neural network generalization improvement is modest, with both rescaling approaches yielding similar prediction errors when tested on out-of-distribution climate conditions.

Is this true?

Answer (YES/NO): NO